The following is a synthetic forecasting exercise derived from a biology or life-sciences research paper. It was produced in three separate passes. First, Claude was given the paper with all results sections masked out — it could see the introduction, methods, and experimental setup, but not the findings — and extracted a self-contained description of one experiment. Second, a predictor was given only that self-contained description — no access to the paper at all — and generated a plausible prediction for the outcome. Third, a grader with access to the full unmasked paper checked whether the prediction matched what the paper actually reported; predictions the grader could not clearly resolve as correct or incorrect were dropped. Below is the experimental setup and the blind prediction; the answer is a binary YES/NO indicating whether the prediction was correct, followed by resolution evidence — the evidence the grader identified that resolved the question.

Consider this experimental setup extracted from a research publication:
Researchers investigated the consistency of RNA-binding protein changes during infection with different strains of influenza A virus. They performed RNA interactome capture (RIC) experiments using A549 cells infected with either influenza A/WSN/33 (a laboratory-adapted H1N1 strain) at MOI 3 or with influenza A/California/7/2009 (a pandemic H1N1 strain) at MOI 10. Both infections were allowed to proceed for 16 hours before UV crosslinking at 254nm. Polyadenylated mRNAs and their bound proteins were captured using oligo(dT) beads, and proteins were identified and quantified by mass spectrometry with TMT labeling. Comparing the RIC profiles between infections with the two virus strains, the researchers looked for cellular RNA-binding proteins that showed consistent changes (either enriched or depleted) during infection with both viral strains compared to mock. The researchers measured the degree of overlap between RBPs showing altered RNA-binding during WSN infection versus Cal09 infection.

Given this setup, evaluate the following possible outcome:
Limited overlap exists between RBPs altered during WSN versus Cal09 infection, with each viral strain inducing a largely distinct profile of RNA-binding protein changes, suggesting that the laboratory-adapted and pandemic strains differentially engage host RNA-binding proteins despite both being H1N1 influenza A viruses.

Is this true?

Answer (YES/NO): NO